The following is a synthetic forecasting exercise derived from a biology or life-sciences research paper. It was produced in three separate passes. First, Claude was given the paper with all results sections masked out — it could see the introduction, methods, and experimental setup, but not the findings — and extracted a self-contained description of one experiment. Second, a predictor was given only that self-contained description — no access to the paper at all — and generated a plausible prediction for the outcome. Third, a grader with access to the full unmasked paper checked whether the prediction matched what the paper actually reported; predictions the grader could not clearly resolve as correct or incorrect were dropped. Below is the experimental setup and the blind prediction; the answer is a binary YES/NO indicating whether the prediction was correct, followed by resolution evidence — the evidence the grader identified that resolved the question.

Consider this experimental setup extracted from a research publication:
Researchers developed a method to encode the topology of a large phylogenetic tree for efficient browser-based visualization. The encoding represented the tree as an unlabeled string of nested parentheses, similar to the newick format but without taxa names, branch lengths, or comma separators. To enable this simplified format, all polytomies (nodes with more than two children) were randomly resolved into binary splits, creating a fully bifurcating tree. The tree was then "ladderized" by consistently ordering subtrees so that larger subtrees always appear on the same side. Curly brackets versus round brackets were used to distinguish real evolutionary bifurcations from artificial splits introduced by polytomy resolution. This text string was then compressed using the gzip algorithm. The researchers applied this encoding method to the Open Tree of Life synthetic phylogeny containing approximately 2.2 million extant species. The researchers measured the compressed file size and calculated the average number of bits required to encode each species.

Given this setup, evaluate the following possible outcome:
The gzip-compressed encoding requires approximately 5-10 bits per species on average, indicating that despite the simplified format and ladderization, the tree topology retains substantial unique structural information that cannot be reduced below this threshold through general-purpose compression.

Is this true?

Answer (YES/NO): NO